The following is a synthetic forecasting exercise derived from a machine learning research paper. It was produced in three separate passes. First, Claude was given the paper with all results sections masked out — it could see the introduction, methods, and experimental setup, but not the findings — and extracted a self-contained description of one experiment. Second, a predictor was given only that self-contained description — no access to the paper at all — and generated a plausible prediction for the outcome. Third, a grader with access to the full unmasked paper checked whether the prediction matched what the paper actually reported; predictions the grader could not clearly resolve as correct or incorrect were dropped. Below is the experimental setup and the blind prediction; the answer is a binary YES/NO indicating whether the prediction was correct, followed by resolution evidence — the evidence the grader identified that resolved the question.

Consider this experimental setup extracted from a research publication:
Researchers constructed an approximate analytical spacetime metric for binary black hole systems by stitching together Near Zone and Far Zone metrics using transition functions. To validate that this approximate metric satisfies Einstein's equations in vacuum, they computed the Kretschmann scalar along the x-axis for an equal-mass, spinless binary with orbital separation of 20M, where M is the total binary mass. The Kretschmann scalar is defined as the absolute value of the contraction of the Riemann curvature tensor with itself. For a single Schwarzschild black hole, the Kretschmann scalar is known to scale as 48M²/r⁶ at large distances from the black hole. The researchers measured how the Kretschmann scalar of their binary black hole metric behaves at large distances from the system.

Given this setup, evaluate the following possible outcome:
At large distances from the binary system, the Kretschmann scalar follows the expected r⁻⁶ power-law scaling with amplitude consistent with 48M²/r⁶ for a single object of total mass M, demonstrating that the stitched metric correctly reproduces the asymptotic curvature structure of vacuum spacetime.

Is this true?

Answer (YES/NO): YES